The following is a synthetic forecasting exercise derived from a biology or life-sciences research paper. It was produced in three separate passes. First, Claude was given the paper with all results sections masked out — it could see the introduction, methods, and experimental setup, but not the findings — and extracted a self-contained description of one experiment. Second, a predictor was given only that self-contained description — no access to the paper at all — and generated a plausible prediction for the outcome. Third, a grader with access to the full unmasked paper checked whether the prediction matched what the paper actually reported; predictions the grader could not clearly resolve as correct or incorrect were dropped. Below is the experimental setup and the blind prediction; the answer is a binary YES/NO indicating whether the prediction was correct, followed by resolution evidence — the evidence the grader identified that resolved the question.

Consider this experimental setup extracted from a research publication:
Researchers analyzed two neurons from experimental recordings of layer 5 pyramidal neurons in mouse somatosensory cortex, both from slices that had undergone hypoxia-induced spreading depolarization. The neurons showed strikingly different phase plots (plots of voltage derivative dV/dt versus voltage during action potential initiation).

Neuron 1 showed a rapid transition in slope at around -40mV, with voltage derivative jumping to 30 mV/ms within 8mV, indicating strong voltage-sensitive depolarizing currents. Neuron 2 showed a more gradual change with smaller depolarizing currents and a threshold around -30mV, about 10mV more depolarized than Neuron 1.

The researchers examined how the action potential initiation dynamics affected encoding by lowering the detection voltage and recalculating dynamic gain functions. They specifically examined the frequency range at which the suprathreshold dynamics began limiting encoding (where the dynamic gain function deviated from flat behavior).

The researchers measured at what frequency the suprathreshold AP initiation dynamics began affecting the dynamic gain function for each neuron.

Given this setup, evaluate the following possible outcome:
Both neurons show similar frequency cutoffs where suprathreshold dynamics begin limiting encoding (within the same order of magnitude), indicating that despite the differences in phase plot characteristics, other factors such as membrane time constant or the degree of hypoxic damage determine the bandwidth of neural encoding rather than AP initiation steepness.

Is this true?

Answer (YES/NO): NO